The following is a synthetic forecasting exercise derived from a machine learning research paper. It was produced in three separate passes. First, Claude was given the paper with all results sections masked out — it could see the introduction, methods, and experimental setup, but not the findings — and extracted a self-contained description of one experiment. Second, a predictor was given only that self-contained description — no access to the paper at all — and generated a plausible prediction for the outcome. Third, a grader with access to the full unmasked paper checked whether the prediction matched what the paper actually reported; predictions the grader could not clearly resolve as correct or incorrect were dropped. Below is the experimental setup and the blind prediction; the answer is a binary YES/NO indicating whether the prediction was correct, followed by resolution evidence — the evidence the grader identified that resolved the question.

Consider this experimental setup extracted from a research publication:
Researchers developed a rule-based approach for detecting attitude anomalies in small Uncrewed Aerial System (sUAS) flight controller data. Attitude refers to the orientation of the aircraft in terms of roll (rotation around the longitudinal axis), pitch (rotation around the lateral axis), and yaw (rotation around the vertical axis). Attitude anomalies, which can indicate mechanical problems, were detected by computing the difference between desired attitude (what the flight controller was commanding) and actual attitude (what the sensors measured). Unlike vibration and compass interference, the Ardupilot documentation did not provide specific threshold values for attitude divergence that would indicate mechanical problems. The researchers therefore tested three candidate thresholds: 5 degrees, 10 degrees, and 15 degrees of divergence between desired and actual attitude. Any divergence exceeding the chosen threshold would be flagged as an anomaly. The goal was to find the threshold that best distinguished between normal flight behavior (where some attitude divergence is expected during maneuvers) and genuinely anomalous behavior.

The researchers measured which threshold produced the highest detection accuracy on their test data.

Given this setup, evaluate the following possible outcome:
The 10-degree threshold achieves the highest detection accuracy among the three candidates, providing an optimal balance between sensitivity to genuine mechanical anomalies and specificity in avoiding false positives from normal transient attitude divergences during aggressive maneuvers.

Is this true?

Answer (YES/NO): YES